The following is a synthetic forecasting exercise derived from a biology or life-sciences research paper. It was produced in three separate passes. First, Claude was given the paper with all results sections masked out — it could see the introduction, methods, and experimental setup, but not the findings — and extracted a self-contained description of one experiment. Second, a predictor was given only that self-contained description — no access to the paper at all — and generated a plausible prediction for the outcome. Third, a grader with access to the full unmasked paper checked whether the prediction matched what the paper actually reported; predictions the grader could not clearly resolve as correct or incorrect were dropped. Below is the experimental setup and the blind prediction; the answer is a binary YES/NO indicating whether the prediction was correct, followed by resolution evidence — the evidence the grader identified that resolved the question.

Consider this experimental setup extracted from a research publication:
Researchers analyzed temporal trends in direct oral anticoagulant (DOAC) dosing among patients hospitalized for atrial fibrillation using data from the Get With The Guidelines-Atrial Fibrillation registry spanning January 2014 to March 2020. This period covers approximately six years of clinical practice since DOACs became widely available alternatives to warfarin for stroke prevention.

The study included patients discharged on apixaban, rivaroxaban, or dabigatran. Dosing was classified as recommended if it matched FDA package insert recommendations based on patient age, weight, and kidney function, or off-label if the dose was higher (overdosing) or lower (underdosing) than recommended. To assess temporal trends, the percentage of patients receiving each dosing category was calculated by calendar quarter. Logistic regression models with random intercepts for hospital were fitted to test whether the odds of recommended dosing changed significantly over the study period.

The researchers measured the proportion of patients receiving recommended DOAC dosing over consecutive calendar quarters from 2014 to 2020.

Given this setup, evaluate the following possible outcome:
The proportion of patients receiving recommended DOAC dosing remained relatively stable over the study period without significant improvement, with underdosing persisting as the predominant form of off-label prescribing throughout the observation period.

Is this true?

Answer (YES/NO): NO